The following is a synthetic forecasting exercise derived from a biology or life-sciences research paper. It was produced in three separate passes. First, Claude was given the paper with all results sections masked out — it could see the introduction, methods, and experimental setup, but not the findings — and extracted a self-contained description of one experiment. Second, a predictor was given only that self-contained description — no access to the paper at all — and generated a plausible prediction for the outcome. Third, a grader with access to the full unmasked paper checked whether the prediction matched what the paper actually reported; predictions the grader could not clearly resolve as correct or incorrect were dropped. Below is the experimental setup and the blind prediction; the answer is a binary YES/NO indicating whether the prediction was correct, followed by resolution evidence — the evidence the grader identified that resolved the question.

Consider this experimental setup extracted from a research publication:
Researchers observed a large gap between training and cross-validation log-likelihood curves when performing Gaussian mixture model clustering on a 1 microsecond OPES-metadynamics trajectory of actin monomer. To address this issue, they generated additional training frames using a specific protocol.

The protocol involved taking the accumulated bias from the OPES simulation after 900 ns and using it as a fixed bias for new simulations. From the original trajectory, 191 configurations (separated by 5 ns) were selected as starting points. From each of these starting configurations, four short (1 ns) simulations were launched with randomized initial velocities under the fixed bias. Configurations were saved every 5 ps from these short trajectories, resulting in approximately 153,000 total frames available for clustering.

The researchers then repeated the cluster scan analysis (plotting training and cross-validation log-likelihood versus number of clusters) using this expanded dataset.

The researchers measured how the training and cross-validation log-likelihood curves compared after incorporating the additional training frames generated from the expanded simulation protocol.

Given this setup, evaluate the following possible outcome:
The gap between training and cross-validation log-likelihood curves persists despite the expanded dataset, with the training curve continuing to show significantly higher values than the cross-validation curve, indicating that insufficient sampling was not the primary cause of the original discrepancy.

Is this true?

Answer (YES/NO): NO